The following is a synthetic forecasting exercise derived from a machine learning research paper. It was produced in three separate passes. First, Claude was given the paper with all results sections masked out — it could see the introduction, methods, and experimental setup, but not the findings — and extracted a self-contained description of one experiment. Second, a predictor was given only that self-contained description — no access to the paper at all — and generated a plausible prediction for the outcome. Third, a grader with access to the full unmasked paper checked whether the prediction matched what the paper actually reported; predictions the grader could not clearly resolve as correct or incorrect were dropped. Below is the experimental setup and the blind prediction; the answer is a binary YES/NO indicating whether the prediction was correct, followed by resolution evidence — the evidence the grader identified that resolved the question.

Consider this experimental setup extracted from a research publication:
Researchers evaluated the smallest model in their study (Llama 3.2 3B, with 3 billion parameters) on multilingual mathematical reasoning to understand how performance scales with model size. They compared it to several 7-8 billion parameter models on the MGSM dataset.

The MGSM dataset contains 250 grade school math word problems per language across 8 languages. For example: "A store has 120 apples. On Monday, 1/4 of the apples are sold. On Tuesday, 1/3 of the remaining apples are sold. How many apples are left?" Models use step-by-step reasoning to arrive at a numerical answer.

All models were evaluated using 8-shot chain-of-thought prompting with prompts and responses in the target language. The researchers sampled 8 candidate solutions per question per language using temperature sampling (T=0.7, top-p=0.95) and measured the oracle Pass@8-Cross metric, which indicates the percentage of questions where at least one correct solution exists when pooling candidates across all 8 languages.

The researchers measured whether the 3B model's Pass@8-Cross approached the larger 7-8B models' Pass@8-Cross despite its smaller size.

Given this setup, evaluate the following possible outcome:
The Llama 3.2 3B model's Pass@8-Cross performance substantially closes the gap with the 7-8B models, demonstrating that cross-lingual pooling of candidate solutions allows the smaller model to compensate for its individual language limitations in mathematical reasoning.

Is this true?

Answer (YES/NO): YES